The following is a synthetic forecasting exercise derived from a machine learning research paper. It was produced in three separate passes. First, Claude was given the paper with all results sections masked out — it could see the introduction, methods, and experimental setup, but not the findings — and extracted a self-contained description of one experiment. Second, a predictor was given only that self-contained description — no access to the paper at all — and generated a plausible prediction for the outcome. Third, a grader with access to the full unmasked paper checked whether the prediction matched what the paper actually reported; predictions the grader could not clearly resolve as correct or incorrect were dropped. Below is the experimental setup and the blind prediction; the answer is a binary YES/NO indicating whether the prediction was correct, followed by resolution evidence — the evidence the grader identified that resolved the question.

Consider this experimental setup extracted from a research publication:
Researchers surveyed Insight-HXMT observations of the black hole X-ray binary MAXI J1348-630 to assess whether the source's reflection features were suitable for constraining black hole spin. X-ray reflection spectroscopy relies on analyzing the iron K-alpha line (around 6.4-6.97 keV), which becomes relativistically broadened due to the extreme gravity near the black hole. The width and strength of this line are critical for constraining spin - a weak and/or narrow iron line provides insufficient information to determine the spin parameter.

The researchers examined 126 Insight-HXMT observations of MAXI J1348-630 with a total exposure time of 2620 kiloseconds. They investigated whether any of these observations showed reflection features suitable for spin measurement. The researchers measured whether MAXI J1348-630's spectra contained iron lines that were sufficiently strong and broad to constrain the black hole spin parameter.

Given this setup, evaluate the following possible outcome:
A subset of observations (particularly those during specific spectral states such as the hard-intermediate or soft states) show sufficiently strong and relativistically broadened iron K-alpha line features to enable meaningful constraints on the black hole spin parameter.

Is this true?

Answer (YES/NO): NO